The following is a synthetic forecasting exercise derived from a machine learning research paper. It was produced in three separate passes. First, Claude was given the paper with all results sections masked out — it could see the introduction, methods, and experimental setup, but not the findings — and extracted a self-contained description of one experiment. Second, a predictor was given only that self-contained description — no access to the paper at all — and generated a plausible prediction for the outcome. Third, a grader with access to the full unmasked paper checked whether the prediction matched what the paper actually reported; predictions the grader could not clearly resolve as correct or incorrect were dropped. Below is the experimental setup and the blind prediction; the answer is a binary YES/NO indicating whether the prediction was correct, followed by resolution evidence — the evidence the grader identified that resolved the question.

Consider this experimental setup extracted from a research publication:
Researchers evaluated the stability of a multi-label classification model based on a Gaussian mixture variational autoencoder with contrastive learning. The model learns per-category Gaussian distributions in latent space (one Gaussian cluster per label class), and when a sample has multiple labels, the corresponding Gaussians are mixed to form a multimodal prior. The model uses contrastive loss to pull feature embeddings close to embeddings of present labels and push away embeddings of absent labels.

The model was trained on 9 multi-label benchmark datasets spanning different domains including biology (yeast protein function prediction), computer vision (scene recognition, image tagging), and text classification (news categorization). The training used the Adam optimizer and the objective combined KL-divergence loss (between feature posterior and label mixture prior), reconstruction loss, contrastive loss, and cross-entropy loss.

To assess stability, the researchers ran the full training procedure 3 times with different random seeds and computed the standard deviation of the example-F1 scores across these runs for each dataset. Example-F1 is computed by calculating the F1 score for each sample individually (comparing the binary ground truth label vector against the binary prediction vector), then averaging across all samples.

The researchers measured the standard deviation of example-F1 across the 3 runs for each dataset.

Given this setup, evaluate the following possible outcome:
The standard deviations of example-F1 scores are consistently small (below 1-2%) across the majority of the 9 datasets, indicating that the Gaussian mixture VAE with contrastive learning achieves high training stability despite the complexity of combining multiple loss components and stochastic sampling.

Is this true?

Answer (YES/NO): YES